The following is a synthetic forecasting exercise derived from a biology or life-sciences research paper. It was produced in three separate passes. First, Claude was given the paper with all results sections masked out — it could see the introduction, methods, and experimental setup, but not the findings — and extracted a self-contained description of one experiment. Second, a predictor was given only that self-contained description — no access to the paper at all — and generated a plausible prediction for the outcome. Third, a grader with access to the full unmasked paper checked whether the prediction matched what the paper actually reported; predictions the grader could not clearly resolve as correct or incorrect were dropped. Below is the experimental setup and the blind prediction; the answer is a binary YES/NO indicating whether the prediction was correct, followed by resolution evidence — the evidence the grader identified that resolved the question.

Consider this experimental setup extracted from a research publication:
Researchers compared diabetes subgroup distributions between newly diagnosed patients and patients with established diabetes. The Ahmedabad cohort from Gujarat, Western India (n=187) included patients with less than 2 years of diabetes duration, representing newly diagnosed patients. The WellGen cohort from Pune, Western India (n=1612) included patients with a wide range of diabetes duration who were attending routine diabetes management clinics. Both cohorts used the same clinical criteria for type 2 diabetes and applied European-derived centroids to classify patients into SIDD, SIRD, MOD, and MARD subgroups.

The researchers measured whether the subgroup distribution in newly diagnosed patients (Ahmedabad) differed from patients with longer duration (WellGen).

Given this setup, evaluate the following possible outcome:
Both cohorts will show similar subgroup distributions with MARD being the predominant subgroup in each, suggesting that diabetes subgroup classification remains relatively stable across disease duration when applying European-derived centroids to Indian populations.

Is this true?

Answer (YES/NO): NO